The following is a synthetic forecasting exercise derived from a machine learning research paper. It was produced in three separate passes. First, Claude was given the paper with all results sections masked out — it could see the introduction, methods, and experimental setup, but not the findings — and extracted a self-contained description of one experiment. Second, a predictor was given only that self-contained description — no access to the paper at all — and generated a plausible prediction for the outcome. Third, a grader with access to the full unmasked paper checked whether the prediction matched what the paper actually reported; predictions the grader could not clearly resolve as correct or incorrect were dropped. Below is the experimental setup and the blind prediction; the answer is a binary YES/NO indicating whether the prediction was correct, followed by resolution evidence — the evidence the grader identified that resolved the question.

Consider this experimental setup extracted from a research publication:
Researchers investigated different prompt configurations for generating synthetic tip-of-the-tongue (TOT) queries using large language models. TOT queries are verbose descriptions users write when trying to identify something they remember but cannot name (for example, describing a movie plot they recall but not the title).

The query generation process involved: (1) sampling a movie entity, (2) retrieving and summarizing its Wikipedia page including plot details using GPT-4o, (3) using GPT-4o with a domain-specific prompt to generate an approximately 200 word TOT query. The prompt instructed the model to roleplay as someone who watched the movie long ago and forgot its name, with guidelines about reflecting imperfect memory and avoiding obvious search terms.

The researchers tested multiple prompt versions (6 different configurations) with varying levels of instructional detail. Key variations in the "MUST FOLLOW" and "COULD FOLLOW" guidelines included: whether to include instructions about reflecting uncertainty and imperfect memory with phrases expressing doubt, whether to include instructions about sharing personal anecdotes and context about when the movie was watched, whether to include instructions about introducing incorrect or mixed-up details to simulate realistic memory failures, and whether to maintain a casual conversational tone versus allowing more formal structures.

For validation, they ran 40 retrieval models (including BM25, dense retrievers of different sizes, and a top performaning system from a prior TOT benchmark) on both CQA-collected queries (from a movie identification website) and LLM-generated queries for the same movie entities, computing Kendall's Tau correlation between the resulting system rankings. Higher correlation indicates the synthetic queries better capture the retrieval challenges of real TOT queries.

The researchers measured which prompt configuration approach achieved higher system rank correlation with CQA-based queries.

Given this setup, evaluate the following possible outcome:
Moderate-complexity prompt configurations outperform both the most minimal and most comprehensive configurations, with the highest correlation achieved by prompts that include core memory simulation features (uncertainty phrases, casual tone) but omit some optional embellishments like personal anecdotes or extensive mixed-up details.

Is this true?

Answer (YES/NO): NO